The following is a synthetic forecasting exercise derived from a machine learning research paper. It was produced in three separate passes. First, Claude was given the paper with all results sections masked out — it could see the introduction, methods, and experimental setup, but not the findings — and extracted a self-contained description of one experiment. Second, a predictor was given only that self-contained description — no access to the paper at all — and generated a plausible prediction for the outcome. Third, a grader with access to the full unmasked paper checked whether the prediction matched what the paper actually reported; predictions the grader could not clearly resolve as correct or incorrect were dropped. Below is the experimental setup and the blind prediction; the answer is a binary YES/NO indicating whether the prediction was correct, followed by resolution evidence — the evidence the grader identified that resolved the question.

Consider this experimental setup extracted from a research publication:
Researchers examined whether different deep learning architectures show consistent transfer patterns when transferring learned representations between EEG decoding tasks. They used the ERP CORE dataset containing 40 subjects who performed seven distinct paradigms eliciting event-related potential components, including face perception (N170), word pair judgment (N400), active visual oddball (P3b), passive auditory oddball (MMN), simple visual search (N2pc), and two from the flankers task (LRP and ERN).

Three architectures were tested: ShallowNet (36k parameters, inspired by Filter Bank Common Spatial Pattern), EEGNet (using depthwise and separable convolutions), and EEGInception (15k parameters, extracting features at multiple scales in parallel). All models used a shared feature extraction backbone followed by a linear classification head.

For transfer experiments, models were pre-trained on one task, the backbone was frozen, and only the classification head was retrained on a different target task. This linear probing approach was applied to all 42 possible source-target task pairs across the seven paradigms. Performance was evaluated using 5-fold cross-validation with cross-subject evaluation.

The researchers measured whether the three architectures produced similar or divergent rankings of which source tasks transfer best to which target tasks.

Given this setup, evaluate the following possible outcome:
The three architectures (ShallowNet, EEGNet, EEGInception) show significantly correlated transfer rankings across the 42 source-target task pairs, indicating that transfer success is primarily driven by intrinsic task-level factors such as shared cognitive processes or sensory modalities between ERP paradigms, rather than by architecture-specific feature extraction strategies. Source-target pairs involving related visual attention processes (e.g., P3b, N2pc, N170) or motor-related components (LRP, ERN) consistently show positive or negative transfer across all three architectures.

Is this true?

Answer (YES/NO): YES